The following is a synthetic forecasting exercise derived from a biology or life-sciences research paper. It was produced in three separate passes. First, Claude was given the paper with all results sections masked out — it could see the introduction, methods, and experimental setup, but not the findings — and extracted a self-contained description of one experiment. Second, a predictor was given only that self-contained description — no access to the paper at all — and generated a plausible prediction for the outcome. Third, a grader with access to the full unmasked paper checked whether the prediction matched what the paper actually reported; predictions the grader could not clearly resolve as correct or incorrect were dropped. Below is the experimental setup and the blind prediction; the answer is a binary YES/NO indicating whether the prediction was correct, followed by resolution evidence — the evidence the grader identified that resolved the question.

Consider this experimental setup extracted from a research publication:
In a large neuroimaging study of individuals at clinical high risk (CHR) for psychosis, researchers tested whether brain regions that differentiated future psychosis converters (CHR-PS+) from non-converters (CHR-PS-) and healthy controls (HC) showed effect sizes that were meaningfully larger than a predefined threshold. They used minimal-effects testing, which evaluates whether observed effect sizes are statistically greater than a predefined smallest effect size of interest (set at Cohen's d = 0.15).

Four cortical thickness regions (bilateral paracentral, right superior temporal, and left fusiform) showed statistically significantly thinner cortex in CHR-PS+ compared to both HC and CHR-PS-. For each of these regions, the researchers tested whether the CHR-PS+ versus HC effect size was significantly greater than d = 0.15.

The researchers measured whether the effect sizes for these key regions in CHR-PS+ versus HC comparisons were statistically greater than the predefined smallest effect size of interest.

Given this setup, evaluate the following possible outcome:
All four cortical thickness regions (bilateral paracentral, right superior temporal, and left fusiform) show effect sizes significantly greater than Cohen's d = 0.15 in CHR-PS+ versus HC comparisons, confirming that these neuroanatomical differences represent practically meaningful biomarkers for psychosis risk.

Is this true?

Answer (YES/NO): NO